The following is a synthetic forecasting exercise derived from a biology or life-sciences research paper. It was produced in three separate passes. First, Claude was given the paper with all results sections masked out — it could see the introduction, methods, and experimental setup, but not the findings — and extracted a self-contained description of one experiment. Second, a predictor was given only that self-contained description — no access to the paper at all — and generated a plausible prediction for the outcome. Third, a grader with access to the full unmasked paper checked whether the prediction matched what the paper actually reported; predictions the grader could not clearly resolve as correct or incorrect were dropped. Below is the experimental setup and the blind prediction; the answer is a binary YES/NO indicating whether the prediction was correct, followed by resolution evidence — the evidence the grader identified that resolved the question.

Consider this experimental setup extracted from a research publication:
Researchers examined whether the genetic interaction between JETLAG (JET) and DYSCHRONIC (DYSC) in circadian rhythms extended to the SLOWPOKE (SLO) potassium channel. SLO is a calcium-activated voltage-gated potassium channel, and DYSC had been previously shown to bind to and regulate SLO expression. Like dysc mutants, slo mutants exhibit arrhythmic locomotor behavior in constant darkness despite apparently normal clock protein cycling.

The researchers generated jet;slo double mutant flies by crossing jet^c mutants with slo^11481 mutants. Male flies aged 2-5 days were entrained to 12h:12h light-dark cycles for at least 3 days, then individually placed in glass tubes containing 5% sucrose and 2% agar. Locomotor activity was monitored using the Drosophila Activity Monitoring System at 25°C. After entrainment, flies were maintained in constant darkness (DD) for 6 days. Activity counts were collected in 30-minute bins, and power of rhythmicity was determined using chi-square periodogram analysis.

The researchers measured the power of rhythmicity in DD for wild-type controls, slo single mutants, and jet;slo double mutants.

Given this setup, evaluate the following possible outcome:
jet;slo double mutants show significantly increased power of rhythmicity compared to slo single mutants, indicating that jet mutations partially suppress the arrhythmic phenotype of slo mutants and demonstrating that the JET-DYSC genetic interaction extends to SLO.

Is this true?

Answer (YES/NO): YES